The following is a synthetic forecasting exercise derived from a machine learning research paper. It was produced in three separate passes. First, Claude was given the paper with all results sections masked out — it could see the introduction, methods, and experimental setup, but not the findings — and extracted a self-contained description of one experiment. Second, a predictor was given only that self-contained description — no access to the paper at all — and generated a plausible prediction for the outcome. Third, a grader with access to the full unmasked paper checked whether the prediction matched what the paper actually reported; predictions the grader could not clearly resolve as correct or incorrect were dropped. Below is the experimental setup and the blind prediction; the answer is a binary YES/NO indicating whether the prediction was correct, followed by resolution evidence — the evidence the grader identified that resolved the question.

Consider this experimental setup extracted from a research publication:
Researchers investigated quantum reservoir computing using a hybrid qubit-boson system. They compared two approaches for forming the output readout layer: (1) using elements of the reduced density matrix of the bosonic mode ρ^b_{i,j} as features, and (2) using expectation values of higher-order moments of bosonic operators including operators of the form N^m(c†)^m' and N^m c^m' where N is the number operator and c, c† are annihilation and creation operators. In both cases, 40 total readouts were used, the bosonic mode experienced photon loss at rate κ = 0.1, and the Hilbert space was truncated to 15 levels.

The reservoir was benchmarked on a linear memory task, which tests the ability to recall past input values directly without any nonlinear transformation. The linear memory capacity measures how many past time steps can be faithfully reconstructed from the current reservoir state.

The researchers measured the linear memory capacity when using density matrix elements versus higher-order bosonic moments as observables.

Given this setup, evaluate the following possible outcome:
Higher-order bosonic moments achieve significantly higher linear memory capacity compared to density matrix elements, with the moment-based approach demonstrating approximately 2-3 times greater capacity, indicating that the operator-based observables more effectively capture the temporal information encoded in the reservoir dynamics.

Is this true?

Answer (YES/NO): NO